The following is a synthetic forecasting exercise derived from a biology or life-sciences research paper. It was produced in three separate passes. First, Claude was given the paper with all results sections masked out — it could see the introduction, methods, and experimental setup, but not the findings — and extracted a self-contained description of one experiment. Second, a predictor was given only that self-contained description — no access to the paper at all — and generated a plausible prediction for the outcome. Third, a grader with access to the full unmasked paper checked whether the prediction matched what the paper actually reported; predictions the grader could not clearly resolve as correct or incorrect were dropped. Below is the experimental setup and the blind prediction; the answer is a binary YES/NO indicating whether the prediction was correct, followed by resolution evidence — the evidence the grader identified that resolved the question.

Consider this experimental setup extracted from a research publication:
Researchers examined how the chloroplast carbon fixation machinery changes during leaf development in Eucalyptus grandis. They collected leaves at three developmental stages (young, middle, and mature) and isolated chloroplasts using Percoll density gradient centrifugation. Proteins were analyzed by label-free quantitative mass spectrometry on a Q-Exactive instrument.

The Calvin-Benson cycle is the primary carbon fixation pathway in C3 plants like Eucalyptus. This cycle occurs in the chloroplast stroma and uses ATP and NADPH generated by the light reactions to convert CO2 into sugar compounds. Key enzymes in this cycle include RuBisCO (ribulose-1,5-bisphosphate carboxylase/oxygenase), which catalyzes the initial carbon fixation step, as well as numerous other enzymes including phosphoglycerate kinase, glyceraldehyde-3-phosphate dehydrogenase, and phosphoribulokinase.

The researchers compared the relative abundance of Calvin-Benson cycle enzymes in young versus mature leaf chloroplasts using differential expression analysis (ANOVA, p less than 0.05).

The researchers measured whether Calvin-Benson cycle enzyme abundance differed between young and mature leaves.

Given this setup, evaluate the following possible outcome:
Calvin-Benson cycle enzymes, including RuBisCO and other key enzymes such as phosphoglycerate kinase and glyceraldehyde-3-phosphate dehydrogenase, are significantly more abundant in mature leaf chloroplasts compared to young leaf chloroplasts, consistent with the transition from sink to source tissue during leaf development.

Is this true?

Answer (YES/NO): NO